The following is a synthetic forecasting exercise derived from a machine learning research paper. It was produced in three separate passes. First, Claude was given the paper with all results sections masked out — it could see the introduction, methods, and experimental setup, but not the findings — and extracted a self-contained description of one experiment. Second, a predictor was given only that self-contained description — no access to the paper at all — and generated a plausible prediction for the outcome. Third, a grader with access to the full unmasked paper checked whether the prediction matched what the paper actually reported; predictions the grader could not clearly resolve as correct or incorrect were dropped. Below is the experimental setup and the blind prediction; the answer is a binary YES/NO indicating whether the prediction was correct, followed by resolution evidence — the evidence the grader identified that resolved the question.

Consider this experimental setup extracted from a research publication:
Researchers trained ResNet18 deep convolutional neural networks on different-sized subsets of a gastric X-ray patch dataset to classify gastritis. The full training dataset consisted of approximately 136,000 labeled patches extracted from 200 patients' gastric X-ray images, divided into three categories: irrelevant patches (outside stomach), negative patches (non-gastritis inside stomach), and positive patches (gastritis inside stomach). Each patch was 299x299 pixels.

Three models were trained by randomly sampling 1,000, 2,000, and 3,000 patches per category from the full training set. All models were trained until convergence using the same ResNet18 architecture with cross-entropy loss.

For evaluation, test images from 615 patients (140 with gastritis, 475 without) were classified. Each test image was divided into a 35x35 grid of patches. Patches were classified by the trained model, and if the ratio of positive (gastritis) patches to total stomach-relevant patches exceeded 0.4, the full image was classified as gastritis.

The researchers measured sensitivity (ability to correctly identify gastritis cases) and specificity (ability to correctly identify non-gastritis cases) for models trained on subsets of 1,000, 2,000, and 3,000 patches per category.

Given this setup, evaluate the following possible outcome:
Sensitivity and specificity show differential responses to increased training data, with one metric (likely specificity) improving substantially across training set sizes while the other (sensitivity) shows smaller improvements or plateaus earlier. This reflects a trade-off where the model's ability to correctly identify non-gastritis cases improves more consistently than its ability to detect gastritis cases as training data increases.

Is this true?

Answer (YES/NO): NO